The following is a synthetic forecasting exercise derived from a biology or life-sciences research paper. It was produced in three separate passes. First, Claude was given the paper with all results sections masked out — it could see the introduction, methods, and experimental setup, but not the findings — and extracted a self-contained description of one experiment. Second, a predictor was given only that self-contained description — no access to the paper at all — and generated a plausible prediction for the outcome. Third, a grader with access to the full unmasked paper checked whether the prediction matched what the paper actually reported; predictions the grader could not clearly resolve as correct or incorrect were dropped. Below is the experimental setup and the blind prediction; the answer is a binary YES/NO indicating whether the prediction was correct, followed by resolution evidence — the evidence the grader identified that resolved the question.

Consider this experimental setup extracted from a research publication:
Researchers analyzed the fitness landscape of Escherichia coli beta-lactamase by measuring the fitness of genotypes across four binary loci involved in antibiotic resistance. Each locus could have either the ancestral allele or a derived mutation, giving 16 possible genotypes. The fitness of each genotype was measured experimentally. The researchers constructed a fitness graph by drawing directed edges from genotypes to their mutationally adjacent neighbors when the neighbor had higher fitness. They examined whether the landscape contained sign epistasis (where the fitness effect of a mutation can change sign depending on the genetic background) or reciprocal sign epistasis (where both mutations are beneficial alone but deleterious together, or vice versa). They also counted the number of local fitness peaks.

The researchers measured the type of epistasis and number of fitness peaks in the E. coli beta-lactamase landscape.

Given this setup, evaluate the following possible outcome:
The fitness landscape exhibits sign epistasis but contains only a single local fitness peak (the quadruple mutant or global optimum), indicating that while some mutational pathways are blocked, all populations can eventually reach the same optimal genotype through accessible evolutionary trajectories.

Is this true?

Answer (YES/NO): NO